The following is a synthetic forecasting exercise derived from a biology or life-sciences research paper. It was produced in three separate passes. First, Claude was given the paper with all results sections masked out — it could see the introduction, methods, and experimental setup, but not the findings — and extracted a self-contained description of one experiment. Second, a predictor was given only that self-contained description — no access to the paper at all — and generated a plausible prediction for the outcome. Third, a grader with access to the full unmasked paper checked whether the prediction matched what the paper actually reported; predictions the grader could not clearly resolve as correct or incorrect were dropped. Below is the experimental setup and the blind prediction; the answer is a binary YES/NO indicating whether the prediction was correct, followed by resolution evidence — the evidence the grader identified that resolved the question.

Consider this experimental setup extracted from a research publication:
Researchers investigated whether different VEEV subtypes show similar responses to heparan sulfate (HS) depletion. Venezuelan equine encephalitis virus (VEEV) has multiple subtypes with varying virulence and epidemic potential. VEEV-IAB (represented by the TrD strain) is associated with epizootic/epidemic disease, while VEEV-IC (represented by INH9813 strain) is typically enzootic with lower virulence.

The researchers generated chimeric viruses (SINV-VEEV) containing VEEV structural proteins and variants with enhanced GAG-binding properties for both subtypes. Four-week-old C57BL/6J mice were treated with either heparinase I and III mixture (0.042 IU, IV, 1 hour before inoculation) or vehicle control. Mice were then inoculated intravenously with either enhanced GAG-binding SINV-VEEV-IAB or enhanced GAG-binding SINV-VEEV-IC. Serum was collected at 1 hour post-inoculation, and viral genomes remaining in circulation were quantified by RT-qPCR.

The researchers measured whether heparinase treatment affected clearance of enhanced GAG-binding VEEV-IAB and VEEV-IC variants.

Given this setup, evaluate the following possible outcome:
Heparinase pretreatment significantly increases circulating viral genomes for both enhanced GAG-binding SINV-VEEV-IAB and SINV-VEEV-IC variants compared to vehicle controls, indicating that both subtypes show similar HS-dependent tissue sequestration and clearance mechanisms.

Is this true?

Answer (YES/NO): NO